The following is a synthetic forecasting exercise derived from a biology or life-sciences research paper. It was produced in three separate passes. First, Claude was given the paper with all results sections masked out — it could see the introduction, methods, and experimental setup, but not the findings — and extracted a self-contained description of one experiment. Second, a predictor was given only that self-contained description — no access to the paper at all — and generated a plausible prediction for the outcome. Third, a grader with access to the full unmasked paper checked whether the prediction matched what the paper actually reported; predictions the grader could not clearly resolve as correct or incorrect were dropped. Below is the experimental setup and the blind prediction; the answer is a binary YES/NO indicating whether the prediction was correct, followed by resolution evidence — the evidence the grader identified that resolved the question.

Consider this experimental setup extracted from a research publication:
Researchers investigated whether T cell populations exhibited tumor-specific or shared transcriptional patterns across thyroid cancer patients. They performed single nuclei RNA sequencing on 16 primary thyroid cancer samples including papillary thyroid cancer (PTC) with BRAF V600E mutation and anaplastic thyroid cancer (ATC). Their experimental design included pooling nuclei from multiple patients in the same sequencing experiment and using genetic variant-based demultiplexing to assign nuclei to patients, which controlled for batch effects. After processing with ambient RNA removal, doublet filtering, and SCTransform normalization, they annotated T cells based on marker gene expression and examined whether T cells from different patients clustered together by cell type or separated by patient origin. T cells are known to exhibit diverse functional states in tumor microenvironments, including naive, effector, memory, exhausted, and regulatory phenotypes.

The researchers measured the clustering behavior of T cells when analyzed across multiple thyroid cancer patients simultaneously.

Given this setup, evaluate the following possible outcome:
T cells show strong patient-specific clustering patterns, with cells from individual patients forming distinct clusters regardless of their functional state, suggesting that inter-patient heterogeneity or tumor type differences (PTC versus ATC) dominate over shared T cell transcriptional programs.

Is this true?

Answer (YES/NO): NO